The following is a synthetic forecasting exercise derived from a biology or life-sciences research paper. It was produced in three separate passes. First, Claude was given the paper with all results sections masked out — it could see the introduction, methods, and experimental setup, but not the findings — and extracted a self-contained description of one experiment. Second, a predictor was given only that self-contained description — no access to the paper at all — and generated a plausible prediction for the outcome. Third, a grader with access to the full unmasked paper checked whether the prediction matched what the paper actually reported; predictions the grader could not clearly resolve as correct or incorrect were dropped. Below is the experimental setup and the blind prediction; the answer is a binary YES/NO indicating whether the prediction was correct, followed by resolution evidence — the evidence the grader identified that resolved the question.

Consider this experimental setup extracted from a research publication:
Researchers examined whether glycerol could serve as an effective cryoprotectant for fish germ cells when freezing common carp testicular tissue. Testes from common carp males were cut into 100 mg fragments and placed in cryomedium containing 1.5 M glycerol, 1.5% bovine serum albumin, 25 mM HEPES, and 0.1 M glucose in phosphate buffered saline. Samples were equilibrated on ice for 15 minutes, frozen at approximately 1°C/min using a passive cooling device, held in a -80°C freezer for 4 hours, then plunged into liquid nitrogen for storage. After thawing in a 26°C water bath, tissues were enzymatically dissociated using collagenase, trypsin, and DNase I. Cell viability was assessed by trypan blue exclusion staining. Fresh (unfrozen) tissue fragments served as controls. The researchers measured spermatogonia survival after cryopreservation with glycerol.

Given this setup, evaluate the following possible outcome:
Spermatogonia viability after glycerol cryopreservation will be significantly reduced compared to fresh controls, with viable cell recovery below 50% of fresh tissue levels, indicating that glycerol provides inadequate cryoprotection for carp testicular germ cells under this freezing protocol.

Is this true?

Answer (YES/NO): YES